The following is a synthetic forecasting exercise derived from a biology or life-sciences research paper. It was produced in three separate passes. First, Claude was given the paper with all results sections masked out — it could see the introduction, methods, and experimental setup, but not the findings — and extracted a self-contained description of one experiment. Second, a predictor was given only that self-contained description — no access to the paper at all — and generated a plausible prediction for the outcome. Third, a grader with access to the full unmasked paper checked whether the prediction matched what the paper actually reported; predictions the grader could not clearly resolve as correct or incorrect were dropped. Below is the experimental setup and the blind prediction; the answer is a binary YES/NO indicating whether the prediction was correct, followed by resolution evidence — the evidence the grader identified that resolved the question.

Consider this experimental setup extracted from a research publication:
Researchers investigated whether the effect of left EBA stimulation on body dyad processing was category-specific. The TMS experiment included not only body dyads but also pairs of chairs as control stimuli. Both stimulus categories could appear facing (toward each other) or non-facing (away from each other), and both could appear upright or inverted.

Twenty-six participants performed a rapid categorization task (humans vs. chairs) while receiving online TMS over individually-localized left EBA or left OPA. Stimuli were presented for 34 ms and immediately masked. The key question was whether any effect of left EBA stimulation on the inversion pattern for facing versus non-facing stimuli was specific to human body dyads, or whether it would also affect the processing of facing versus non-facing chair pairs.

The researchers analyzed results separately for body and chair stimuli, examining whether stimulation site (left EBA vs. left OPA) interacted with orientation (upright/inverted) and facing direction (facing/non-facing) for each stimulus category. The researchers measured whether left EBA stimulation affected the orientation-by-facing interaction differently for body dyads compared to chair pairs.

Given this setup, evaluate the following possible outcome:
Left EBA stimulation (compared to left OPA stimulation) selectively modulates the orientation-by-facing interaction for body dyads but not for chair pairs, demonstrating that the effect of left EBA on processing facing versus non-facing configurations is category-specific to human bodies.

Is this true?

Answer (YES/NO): YES